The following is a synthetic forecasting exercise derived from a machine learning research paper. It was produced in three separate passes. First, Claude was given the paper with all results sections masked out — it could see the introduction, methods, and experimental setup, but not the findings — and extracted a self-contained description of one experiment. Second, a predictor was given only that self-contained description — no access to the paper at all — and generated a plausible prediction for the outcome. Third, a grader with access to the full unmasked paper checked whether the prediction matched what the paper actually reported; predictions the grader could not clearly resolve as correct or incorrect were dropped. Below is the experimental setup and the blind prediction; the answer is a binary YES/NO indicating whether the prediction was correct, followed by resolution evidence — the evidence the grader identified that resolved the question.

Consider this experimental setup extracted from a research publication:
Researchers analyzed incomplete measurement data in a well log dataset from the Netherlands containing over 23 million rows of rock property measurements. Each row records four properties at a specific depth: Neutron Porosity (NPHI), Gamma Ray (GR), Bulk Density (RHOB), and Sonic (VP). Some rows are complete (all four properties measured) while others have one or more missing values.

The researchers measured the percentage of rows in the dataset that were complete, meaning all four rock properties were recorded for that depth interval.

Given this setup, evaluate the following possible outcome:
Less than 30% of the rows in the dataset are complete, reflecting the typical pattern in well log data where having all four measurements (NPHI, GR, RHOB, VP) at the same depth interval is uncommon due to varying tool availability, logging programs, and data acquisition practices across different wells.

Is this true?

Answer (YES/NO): YES